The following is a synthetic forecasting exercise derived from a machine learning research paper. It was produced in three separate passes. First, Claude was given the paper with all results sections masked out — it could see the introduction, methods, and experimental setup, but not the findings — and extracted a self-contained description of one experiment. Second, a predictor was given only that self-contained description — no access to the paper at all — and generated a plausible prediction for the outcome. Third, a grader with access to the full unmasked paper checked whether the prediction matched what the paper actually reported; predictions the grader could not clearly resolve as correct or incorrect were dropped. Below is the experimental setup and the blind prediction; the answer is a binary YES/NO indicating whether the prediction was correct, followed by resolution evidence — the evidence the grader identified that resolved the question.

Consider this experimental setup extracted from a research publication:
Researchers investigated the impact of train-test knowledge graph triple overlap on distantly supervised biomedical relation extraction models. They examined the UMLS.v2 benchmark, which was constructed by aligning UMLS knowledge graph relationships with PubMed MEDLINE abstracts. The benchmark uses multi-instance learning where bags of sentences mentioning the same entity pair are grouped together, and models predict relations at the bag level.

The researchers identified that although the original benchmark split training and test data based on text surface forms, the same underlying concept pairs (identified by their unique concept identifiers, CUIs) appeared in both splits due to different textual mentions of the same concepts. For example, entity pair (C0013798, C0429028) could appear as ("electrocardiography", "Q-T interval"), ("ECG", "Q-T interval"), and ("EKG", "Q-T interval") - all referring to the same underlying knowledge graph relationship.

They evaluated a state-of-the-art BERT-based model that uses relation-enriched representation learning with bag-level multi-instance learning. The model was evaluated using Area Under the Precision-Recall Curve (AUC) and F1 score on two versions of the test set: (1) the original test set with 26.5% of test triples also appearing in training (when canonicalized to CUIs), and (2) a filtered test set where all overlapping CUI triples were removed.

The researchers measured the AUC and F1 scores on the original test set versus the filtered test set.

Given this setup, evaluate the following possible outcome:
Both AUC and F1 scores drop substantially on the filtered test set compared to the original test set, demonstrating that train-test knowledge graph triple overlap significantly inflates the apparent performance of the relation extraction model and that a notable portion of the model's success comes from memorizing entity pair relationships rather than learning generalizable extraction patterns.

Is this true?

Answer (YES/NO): YES